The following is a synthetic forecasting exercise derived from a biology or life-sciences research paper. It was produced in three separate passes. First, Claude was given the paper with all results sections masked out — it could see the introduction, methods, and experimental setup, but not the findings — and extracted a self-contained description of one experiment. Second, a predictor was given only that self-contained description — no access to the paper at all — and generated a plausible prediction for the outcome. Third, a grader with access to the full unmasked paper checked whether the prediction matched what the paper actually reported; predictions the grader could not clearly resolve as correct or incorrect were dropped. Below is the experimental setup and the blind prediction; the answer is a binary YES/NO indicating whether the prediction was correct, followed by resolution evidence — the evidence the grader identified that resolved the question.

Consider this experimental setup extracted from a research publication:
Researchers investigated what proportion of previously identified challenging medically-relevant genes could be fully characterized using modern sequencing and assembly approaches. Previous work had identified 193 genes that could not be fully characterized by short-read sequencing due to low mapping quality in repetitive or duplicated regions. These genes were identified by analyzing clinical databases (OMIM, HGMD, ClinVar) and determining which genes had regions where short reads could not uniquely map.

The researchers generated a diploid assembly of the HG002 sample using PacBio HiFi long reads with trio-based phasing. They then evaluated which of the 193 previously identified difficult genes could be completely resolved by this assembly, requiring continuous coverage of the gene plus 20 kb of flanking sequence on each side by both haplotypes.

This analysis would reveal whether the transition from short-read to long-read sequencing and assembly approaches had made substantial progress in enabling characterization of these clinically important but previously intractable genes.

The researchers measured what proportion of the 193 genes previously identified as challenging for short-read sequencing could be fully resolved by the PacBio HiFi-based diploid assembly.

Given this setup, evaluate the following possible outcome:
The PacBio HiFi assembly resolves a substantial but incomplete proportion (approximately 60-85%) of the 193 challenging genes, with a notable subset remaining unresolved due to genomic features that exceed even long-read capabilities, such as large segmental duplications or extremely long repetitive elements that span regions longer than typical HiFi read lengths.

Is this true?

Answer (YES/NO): YES